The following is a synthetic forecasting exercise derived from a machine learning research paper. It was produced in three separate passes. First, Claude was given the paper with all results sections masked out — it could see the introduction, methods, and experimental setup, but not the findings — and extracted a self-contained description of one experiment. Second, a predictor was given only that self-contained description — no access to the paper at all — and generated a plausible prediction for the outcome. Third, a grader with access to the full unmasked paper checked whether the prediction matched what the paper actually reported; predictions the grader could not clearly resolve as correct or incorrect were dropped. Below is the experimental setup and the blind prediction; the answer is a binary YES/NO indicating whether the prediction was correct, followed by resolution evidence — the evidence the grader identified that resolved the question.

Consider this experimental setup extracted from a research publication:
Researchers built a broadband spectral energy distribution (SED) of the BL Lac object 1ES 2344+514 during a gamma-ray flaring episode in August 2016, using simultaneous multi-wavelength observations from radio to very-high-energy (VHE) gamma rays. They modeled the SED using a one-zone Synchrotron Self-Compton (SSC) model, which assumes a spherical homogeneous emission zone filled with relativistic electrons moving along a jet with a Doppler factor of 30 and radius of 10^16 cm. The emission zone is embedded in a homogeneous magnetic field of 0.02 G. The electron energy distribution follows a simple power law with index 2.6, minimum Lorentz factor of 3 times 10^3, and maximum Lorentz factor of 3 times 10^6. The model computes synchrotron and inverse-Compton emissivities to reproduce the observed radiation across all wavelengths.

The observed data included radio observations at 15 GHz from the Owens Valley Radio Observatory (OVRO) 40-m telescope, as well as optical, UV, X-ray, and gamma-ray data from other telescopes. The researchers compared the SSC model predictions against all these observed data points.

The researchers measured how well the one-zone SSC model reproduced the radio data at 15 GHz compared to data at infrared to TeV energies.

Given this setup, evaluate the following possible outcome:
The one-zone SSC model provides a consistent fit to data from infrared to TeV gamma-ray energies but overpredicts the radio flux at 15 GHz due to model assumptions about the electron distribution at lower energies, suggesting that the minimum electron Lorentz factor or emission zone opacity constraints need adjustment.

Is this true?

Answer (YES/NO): NO